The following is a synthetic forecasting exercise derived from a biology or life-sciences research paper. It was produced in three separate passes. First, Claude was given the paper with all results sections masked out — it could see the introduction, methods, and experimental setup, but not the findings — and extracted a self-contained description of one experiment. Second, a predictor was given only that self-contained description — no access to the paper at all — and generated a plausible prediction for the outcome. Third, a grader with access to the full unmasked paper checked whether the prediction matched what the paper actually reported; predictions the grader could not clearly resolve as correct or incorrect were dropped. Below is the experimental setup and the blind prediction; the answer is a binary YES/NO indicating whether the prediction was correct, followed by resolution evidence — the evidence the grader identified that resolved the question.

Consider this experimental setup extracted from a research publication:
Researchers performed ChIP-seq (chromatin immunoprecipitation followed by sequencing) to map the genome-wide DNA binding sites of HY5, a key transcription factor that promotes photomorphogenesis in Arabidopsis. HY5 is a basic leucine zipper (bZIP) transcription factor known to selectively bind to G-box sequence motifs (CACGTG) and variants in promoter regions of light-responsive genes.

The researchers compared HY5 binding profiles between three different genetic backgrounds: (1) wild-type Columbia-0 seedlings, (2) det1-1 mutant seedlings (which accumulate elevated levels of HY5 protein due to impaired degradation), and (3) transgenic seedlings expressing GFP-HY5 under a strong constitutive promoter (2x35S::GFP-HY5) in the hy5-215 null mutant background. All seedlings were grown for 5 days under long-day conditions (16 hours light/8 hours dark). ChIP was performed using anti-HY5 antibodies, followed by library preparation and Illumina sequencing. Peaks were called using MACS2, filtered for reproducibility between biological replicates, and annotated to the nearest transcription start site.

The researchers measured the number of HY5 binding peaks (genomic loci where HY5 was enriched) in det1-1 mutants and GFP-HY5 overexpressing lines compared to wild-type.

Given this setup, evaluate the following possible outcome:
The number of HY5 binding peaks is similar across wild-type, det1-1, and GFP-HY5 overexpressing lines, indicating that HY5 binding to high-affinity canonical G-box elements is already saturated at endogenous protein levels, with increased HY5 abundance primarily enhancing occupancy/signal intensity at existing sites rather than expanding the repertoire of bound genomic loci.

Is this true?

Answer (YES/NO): NO